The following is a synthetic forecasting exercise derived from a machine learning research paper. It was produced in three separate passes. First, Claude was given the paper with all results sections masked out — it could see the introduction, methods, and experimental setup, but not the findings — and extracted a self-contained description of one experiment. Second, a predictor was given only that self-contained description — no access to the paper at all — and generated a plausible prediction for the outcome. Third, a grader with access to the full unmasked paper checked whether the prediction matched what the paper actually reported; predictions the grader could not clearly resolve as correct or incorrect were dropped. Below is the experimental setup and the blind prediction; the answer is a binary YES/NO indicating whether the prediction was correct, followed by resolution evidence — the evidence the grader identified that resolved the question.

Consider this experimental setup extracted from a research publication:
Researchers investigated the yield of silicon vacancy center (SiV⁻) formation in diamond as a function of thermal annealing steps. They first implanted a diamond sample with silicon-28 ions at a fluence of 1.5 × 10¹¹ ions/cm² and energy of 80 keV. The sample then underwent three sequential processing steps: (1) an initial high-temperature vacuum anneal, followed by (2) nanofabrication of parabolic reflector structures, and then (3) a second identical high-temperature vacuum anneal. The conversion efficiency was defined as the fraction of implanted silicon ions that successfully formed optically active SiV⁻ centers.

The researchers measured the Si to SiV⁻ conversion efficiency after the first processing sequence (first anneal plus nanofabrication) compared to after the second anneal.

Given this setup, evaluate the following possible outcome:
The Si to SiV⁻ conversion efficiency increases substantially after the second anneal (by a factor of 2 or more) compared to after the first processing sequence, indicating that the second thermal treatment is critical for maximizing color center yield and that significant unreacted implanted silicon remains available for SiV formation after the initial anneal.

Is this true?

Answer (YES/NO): YES